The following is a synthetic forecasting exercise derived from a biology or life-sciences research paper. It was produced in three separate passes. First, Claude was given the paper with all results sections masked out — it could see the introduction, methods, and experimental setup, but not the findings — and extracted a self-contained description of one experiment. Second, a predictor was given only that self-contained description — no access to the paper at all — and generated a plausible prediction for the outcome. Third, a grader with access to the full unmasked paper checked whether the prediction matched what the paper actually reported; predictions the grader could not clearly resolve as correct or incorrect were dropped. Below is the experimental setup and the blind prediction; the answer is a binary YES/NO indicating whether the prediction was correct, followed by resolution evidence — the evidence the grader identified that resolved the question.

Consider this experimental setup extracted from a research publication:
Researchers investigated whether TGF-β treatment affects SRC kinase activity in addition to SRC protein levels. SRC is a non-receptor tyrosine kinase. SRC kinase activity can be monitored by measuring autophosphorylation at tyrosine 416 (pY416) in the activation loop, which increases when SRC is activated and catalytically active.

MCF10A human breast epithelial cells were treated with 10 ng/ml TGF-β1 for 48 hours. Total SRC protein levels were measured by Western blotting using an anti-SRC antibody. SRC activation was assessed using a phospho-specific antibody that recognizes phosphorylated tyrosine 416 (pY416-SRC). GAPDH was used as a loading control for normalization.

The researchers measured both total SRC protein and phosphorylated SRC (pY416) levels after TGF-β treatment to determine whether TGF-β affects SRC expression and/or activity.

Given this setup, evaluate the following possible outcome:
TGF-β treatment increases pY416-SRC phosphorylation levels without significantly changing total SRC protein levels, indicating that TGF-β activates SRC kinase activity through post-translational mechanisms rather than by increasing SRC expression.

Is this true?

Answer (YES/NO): NO